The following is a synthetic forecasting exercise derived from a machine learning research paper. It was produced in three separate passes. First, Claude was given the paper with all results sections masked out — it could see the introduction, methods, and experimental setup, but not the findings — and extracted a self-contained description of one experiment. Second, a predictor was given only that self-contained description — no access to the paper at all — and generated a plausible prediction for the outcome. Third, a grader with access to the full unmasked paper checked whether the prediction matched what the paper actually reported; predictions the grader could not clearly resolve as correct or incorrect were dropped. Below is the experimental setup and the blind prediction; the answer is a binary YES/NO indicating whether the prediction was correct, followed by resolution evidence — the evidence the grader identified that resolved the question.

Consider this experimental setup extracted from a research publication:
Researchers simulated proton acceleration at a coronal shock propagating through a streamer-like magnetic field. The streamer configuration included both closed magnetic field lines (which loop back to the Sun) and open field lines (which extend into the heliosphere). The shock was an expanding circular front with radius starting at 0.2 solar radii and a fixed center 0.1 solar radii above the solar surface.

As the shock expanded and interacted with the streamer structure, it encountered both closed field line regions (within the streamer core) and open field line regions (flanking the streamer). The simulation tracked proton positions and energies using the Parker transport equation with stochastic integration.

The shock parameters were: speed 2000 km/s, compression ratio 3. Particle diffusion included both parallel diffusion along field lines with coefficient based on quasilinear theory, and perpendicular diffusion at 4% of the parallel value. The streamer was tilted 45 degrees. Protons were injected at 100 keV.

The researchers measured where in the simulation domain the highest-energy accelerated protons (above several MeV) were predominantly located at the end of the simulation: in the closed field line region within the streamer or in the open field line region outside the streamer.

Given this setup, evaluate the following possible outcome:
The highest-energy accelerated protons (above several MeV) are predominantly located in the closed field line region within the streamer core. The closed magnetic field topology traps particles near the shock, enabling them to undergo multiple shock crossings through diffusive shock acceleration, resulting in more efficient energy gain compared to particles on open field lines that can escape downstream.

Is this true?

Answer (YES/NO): YES